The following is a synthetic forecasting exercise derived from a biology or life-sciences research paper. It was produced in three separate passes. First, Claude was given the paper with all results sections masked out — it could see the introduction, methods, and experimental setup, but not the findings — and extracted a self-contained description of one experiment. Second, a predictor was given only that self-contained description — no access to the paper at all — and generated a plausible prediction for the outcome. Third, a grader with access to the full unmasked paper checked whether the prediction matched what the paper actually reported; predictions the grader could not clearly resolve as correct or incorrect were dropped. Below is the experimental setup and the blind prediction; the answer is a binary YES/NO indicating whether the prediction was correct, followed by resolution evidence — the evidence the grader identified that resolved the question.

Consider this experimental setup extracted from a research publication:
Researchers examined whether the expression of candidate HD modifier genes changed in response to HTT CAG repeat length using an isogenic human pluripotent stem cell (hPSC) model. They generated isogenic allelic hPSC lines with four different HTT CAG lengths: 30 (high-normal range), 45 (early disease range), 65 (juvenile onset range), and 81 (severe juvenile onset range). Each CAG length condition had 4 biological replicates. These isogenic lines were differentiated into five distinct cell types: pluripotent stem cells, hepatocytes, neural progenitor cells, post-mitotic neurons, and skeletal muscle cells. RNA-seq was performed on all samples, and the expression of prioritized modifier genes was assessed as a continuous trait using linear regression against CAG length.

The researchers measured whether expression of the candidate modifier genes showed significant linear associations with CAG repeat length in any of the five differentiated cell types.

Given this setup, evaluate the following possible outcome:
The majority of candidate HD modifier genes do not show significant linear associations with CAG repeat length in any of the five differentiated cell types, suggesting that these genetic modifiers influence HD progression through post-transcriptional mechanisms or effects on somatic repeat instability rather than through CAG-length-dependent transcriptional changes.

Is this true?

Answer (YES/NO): NO